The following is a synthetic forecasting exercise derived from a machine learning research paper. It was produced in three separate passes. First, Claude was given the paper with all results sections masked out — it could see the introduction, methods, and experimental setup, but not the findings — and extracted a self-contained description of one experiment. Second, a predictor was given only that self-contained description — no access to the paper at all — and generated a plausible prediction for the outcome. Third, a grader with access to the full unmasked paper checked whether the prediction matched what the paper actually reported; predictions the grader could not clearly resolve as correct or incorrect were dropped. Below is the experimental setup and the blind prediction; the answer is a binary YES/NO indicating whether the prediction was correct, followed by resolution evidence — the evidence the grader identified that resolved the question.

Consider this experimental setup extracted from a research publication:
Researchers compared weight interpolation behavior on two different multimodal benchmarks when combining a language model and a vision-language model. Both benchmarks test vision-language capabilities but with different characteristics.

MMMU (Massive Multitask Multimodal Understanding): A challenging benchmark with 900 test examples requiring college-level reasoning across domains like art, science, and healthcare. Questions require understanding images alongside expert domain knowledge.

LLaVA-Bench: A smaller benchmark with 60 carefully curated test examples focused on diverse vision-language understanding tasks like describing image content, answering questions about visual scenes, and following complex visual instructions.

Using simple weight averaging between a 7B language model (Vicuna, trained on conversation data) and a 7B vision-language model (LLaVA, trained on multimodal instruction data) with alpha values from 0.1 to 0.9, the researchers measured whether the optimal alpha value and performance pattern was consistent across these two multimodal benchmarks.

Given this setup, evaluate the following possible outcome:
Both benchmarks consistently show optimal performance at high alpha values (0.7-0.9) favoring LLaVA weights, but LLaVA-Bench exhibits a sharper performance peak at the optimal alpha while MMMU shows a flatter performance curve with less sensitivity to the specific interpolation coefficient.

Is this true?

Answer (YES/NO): NO